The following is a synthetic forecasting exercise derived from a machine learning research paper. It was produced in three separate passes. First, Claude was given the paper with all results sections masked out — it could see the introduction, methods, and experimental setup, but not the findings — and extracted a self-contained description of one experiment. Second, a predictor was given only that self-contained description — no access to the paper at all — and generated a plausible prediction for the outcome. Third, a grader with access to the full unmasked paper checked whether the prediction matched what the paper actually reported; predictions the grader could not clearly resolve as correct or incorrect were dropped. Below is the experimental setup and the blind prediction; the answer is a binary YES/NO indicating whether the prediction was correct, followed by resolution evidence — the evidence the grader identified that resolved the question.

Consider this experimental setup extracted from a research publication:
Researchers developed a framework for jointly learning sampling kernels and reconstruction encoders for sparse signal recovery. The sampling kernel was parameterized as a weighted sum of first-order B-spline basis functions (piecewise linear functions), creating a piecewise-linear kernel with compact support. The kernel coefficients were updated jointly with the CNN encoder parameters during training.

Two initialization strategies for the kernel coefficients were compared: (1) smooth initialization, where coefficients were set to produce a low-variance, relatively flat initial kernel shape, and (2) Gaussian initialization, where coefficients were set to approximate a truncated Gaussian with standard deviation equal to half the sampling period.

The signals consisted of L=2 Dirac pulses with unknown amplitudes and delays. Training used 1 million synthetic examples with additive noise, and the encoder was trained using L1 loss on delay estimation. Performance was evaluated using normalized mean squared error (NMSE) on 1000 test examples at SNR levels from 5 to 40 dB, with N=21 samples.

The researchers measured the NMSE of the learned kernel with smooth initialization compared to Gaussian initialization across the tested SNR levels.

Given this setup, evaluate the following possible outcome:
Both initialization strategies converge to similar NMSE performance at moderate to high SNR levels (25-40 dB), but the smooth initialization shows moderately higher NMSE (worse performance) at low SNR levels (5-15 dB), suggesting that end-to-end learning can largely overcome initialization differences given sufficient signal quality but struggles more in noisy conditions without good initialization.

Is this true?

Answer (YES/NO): NO